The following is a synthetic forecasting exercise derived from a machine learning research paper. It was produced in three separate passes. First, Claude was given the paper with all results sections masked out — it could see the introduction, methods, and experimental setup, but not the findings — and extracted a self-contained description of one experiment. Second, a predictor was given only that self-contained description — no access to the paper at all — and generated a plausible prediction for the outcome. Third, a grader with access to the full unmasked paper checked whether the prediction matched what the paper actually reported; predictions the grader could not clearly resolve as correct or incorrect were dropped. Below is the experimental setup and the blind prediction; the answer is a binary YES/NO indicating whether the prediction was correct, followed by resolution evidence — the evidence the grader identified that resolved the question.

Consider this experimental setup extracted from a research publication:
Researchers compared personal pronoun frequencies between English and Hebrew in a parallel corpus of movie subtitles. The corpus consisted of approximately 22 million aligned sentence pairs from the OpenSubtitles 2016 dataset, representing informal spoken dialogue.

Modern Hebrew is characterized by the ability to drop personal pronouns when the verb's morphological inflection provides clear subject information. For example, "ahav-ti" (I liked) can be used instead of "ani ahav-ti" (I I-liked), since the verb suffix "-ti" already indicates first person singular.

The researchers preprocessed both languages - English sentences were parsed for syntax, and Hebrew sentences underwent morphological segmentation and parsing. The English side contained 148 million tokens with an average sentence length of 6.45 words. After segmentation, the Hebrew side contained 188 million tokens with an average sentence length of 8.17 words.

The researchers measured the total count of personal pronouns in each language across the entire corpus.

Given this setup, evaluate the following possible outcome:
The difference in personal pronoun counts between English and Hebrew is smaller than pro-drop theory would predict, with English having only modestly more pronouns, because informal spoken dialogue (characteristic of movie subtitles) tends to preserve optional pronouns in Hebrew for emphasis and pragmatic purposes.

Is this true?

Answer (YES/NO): NO